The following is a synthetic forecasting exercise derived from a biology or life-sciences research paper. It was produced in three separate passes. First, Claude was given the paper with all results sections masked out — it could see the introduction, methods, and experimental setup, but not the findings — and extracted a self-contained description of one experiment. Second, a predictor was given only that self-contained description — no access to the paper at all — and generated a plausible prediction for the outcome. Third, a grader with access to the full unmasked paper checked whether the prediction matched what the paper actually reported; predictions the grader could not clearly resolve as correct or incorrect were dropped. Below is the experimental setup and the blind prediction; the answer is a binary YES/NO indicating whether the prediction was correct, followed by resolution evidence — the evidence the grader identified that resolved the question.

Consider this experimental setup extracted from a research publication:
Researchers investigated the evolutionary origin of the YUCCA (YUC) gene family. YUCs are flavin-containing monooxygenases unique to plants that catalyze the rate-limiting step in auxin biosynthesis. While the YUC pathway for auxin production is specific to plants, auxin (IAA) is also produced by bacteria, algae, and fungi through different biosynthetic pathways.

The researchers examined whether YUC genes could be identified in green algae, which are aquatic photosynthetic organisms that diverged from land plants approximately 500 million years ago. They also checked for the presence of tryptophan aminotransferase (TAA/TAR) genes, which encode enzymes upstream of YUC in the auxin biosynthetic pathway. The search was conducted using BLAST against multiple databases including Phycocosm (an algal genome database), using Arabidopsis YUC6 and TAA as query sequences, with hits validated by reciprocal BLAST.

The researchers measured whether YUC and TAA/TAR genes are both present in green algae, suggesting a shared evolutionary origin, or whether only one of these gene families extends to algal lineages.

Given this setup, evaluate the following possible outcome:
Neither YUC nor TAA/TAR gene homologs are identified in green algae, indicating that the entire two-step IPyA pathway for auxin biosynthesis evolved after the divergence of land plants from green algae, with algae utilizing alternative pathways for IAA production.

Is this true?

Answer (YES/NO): NO